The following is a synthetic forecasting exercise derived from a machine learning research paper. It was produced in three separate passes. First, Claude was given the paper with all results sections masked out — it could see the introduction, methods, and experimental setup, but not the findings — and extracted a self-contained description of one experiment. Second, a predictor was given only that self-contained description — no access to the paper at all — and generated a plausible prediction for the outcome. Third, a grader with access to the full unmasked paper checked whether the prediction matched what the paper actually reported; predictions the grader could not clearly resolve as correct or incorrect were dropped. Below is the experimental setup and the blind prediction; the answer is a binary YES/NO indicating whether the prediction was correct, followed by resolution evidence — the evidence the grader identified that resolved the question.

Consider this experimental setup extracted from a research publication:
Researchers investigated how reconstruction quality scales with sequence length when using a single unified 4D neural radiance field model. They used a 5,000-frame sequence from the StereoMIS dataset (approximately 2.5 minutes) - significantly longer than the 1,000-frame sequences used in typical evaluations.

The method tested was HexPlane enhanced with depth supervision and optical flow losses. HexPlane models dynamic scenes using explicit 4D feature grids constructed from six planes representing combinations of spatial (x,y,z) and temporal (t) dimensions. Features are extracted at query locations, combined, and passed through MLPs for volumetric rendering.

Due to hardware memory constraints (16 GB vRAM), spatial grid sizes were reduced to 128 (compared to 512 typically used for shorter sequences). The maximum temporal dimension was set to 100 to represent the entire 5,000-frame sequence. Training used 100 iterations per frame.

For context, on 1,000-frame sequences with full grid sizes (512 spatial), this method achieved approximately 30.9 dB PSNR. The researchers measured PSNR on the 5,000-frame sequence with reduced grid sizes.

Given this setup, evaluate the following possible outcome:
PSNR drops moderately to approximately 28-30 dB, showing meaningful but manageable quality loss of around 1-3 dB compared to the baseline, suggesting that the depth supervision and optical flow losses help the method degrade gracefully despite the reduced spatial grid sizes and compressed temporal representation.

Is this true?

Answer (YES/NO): YES